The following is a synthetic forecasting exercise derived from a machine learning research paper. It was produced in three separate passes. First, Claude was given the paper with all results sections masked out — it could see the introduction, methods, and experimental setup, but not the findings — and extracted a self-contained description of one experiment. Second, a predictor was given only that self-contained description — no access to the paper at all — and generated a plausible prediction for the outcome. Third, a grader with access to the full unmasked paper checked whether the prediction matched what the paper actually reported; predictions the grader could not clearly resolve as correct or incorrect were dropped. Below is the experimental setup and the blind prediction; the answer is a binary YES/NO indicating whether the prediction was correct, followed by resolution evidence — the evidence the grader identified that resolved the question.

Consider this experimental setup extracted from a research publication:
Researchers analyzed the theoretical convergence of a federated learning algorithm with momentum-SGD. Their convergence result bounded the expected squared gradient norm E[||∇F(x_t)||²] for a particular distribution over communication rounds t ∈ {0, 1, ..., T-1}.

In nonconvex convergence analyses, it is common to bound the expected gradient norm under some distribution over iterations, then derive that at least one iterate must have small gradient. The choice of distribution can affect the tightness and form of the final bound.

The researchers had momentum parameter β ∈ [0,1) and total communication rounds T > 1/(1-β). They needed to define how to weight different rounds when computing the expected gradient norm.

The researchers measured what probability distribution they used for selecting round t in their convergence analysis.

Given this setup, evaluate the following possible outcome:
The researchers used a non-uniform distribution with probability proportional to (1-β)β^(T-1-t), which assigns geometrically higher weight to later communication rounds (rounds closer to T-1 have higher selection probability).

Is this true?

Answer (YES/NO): NO